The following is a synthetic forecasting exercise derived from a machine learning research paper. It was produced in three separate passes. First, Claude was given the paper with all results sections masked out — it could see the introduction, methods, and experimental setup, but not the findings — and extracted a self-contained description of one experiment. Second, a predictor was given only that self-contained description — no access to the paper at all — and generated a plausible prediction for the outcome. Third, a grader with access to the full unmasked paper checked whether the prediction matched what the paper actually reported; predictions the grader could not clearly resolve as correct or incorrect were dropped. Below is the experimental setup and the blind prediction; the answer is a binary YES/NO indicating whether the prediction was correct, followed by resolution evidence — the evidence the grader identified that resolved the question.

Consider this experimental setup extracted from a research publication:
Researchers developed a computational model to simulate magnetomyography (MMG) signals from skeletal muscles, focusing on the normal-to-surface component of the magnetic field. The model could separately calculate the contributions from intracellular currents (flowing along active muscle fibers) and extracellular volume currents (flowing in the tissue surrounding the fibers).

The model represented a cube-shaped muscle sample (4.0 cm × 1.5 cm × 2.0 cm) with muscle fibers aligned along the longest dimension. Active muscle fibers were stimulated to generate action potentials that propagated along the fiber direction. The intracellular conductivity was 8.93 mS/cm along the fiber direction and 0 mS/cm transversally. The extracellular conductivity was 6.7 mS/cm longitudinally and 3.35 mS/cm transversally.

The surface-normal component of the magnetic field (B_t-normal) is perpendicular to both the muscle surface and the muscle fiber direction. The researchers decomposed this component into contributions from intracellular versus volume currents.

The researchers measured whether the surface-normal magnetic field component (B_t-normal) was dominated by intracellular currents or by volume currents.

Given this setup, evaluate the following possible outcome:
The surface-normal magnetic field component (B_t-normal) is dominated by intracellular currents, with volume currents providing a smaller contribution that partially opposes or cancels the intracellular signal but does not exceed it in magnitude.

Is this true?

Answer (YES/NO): YES